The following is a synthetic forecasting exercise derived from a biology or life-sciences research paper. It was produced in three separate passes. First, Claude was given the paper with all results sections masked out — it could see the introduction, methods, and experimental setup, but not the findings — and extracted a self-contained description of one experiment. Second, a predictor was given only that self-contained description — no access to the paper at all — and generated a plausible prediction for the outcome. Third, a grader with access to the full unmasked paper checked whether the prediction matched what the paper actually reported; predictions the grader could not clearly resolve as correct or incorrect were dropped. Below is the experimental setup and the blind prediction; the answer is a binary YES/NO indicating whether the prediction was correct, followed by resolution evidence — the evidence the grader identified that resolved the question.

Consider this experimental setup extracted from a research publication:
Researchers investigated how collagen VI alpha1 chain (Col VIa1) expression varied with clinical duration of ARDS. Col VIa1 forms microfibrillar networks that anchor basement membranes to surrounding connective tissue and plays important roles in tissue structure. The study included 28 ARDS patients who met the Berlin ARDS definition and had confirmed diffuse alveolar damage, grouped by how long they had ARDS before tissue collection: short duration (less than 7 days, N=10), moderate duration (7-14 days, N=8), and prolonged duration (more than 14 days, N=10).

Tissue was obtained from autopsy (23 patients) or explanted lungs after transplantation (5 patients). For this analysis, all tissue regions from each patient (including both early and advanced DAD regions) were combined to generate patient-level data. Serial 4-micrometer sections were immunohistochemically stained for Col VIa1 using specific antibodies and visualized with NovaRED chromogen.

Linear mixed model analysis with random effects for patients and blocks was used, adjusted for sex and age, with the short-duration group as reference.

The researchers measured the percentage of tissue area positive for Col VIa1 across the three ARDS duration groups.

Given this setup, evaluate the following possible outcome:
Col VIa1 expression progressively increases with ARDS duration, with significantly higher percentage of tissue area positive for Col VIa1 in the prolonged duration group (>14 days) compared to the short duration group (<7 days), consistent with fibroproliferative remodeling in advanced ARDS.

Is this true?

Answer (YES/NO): NO